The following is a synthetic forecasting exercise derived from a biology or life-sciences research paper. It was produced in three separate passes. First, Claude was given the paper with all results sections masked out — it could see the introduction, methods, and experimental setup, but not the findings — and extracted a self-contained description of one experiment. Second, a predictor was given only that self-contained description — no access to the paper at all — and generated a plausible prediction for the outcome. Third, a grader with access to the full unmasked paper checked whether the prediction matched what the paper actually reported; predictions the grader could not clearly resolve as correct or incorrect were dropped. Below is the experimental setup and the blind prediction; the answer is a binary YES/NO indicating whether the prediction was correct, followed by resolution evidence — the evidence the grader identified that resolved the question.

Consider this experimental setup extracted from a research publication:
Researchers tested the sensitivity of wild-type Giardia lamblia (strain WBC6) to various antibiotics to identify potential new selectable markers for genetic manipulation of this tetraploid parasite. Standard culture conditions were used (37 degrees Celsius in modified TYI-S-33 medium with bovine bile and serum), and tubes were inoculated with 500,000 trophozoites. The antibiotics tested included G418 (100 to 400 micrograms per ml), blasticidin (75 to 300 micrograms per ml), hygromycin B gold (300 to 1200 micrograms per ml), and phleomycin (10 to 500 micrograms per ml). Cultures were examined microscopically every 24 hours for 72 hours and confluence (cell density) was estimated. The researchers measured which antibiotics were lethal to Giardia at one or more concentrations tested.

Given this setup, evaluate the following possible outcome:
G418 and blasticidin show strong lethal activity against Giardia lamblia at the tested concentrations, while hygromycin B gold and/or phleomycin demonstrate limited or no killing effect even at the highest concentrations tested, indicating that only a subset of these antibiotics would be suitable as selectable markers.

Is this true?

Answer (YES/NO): NO